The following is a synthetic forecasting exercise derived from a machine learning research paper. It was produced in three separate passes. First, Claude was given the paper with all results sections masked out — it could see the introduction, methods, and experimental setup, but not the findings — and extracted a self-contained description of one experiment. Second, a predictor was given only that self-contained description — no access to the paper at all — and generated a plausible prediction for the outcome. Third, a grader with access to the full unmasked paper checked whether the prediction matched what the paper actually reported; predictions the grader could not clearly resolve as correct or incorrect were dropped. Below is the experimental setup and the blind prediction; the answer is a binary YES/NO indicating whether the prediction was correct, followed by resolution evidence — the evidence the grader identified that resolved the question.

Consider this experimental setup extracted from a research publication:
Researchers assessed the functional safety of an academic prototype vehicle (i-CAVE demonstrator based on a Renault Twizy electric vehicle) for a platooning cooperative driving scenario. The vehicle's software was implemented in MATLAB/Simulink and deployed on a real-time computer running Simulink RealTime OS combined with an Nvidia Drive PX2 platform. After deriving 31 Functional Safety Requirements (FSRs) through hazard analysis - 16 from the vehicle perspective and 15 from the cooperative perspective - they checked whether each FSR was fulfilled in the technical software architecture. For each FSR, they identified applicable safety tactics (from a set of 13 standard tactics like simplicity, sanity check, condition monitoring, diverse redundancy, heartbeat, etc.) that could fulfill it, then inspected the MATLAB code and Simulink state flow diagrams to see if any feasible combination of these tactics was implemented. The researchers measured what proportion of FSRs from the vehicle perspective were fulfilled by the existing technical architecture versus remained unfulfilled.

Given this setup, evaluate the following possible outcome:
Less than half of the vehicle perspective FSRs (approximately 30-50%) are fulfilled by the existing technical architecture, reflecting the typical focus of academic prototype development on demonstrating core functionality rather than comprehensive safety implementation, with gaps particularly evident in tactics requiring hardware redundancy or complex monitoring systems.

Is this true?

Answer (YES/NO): NO